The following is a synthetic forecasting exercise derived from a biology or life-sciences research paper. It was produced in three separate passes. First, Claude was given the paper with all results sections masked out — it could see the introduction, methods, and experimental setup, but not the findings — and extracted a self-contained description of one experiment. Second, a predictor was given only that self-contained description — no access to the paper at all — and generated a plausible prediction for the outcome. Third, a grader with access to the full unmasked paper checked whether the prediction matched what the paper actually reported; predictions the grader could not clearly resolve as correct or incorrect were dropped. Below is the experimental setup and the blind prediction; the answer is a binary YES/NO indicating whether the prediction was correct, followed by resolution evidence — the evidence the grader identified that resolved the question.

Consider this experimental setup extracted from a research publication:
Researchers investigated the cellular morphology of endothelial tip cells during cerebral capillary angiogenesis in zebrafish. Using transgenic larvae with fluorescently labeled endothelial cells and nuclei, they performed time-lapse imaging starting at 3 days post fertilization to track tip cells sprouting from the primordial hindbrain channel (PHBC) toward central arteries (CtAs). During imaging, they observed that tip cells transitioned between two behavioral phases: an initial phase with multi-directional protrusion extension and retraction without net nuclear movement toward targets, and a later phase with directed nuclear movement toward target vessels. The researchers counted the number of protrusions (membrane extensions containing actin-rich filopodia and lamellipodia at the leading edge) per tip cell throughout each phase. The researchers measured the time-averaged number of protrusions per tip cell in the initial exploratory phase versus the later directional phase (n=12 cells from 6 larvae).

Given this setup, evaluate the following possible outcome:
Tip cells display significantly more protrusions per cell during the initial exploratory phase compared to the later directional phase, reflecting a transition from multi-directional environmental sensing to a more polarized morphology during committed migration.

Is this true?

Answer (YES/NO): YES